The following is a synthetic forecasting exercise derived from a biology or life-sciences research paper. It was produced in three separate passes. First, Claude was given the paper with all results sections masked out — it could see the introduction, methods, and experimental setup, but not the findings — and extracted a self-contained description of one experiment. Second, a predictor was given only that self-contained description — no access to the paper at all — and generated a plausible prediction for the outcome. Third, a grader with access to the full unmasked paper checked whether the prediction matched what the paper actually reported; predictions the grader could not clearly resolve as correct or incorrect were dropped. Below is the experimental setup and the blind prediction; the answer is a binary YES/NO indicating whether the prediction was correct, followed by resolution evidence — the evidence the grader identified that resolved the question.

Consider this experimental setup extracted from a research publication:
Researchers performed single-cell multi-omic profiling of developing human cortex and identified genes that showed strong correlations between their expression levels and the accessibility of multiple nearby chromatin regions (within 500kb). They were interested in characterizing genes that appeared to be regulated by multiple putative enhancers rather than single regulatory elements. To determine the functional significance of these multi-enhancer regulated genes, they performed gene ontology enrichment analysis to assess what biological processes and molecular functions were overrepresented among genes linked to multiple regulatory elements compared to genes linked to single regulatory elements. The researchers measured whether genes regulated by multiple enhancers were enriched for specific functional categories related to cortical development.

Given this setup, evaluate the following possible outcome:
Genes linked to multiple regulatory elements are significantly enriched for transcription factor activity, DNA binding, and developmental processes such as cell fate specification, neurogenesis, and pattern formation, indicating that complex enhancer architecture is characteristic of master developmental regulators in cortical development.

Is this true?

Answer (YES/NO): YES